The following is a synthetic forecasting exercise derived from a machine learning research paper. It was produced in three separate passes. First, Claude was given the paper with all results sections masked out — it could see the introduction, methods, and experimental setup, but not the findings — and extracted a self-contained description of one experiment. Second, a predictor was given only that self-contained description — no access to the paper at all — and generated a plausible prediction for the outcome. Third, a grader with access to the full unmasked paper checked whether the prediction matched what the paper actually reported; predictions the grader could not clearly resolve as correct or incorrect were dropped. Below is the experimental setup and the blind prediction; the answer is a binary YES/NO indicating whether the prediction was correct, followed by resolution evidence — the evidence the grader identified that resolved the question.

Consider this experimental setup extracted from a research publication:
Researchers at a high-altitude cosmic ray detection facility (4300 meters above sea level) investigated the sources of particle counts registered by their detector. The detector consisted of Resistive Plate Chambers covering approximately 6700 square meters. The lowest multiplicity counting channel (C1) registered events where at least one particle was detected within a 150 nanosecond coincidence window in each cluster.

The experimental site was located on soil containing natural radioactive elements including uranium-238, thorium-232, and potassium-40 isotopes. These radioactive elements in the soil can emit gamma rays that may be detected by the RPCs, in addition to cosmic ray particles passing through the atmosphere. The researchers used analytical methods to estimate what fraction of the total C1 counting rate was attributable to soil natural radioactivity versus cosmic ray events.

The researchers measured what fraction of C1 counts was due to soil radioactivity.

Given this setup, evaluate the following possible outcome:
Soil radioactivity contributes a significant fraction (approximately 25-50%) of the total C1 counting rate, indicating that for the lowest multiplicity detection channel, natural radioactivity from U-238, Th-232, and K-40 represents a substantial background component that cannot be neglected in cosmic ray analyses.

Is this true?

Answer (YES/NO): NO